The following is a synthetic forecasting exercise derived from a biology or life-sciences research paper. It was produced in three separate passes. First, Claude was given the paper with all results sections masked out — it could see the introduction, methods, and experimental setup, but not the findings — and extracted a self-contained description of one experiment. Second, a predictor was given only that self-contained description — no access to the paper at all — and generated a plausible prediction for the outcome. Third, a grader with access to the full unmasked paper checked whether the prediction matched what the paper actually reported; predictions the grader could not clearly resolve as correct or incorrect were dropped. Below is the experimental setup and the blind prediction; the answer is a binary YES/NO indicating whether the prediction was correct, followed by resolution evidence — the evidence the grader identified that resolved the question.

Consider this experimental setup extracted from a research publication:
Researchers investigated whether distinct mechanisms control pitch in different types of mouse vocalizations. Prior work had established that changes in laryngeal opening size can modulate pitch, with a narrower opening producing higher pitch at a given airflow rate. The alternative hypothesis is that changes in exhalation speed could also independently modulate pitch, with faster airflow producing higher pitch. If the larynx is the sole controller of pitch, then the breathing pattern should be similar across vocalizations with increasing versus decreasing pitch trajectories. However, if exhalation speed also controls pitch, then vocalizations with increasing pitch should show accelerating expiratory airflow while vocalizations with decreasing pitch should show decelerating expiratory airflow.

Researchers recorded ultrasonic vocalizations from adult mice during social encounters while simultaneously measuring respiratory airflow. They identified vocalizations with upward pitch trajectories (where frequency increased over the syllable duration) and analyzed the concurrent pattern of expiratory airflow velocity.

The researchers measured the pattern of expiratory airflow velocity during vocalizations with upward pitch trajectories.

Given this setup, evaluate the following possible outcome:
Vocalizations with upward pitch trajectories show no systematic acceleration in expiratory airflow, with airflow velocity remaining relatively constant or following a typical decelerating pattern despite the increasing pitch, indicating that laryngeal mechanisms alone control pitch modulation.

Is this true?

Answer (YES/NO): YES